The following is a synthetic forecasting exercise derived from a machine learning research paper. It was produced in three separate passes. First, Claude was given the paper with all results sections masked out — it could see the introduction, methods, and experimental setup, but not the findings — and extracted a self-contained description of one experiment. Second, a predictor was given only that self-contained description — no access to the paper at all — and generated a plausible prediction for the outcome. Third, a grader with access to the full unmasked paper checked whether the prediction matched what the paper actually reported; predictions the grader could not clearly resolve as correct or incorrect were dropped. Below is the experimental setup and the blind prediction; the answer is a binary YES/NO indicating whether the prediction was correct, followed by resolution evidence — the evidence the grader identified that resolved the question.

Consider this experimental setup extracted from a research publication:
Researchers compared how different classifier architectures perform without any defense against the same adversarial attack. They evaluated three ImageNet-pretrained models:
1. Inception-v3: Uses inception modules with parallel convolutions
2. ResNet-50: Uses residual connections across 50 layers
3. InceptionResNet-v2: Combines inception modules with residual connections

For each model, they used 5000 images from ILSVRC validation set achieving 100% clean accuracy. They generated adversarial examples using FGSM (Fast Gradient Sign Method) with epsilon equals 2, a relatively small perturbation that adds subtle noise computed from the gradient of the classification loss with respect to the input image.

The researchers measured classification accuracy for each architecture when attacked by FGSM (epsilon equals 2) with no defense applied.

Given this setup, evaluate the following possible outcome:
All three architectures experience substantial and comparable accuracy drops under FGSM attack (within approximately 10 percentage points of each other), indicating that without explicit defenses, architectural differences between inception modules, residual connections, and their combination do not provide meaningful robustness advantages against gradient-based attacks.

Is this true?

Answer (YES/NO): NO